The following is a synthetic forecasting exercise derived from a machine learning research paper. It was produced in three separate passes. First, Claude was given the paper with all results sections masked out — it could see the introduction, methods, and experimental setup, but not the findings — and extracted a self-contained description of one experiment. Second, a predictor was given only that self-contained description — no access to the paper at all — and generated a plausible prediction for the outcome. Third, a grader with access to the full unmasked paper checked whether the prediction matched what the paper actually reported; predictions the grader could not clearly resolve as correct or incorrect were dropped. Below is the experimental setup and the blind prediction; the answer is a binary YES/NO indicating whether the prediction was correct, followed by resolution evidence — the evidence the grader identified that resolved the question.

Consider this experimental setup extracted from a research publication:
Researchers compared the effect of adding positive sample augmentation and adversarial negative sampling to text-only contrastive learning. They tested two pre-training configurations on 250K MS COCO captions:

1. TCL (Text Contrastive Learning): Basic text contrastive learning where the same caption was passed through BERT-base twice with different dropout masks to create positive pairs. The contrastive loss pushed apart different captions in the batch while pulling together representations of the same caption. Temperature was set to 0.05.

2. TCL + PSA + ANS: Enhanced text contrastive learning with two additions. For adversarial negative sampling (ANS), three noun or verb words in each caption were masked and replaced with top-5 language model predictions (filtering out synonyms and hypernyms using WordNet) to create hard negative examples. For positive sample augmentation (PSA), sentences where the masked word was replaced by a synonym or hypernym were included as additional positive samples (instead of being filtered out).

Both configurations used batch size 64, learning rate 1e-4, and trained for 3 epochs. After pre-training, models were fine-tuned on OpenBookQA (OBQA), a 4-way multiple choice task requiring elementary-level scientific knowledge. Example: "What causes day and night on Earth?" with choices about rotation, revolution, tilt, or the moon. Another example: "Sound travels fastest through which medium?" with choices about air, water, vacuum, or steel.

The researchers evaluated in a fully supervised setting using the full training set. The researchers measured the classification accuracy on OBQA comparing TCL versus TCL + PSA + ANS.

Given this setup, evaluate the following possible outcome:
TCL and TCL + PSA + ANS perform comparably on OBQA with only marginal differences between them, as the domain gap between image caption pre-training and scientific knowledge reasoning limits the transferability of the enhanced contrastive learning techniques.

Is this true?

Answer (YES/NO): NO